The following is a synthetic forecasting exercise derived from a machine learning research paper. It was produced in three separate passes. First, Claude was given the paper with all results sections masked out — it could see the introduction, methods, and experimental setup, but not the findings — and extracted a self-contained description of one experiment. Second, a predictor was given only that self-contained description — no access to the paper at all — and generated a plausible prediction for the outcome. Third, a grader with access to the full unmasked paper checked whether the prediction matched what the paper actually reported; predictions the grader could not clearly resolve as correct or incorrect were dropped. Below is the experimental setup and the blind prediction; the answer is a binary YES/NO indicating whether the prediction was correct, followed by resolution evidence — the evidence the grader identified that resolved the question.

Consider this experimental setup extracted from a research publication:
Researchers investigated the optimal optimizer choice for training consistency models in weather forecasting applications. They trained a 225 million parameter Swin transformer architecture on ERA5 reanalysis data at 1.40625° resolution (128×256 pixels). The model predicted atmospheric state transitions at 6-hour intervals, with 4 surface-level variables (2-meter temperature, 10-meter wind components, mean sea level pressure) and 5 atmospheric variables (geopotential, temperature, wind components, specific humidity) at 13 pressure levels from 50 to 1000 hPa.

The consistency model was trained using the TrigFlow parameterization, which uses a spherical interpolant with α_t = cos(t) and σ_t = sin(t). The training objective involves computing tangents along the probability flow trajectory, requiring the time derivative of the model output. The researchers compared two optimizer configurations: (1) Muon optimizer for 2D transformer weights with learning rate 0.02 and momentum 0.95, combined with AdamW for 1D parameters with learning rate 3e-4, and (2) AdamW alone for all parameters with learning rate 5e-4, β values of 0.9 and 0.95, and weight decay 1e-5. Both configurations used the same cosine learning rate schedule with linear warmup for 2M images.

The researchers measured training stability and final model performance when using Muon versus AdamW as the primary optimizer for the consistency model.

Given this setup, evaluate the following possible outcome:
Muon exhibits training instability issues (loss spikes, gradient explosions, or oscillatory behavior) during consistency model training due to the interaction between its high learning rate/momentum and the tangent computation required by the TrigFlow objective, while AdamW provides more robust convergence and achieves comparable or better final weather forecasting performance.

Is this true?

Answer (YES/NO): NO